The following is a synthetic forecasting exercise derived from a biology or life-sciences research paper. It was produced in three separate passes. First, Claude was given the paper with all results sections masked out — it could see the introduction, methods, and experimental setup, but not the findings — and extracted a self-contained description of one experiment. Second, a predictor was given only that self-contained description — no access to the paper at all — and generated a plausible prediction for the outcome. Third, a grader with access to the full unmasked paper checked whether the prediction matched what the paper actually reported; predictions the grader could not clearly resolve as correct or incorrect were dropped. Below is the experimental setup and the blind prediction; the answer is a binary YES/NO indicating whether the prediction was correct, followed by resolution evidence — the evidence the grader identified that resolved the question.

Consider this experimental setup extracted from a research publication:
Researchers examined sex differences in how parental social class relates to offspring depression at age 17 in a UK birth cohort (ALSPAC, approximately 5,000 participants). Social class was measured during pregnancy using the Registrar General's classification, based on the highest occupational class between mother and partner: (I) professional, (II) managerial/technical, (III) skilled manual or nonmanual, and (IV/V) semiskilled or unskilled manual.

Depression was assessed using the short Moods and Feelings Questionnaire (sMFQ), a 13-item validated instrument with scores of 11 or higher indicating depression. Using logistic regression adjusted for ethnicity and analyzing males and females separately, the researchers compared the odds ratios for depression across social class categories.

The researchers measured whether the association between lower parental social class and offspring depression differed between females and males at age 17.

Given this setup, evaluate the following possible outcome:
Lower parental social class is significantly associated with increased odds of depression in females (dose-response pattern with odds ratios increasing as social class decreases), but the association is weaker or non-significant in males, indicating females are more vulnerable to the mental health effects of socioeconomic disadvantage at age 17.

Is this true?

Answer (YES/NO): NO